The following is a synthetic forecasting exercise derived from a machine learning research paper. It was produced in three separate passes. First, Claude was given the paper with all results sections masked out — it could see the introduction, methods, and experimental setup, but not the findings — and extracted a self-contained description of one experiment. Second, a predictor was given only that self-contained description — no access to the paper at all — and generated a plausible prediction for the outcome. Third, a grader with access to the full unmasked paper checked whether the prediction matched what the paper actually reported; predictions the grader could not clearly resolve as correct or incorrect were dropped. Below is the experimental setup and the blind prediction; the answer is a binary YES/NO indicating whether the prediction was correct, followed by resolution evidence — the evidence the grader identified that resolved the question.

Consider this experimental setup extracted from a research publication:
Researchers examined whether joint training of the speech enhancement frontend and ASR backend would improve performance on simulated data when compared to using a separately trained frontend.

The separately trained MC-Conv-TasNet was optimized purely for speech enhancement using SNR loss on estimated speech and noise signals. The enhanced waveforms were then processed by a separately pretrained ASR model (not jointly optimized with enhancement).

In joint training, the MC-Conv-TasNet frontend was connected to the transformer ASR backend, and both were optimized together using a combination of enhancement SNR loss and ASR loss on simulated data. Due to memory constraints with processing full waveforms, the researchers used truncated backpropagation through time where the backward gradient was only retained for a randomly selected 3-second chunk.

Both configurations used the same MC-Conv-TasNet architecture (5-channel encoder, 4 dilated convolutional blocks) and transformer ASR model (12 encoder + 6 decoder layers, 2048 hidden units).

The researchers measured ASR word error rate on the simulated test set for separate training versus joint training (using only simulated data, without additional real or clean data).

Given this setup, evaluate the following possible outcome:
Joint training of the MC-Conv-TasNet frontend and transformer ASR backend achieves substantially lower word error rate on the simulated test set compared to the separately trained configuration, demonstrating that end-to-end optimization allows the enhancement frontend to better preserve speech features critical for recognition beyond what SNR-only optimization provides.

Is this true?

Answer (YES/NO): NO